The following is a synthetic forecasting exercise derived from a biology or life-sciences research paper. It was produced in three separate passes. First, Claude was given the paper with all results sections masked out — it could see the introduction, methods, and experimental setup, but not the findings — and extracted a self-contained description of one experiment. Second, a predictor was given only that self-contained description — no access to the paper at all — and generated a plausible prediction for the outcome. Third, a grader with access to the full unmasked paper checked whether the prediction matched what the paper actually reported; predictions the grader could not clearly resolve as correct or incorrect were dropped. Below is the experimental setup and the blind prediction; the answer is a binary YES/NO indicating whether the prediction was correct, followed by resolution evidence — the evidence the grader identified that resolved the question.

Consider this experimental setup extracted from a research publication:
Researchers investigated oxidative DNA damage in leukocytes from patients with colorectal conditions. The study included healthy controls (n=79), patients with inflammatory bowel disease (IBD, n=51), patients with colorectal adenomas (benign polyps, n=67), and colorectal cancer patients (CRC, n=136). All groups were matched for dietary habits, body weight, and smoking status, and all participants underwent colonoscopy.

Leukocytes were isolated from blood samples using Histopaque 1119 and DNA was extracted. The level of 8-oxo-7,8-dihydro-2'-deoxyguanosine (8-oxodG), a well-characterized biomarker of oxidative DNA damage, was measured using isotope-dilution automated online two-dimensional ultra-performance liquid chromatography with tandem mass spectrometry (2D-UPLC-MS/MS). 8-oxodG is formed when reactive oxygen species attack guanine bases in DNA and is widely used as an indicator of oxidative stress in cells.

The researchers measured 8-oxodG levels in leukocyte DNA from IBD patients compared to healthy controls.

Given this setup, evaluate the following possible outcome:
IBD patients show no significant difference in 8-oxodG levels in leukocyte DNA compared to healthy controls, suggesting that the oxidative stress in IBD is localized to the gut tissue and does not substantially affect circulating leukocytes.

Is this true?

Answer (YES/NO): NO